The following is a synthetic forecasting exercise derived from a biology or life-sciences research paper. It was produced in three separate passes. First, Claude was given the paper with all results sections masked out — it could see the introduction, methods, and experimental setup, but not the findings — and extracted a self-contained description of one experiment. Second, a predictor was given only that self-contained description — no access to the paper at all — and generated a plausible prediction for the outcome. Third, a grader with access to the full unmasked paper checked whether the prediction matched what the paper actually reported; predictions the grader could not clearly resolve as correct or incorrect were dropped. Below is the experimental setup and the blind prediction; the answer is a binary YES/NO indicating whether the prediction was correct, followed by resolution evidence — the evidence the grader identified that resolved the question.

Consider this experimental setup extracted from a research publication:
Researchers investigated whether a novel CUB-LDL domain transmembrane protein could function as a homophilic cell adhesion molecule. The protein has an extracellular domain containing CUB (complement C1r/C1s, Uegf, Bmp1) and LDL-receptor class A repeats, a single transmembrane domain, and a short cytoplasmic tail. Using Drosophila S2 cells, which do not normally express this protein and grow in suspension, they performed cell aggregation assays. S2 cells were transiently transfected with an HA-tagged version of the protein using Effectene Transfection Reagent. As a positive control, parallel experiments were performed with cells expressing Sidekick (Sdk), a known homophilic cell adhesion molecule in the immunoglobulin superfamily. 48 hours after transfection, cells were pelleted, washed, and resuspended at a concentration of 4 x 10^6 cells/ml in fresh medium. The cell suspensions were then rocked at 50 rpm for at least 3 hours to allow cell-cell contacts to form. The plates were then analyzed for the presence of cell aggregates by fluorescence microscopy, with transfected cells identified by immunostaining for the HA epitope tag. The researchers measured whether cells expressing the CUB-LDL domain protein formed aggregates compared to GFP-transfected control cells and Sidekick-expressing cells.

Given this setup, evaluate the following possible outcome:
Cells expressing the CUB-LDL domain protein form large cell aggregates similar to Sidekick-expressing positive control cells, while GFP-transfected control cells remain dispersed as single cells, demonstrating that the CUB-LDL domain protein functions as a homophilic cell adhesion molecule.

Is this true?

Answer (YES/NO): NO